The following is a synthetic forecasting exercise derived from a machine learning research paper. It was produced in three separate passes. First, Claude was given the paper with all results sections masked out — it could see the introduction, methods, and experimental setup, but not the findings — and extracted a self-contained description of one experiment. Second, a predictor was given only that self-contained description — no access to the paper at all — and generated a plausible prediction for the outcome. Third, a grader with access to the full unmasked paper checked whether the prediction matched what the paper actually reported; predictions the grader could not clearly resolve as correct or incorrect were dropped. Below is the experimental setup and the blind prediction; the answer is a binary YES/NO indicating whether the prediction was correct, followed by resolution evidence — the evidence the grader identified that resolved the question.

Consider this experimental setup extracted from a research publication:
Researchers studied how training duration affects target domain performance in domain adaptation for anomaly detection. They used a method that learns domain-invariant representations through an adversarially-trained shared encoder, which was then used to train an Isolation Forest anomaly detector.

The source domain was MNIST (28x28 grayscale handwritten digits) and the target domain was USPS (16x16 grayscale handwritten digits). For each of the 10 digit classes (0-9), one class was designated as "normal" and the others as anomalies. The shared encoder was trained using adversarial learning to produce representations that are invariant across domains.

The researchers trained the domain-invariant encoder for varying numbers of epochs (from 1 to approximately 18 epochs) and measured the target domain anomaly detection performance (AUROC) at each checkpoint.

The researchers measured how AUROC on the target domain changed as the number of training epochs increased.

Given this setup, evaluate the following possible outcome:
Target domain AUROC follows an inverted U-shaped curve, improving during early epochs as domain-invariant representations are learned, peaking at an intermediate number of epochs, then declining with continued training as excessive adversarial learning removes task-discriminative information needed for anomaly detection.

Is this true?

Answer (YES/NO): YES